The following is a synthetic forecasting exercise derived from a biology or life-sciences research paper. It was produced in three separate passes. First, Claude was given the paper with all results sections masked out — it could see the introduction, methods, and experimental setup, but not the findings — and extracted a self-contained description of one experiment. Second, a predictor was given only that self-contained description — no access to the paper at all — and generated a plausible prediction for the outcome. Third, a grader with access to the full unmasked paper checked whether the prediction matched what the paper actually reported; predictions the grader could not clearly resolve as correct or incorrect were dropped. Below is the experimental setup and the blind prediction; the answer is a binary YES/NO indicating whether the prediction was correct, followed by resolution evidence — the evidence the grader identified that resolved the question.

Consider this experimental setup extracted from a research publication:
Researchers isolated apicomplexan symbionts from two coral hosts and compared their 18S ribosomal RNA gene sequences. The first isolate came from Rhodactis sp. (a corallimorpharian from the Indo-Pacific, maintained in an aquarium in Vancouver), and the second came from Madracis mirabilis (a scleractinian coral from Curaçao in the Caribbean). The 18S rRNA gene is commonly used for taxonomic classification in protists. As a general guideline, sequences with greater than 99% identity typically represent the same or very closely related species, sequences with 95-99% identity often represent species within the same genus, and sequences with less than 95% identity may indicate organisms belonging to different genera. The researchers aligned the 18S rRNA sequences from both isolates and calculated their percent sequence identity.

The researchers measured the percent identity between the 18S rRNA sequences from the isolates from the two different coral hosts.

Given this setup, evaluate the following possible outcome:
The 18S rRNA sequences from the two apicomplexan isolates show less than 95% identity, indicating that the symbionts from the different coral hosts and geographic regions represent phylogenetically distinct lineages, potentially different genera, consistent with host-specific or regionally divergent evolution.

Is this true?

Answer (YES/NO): NO